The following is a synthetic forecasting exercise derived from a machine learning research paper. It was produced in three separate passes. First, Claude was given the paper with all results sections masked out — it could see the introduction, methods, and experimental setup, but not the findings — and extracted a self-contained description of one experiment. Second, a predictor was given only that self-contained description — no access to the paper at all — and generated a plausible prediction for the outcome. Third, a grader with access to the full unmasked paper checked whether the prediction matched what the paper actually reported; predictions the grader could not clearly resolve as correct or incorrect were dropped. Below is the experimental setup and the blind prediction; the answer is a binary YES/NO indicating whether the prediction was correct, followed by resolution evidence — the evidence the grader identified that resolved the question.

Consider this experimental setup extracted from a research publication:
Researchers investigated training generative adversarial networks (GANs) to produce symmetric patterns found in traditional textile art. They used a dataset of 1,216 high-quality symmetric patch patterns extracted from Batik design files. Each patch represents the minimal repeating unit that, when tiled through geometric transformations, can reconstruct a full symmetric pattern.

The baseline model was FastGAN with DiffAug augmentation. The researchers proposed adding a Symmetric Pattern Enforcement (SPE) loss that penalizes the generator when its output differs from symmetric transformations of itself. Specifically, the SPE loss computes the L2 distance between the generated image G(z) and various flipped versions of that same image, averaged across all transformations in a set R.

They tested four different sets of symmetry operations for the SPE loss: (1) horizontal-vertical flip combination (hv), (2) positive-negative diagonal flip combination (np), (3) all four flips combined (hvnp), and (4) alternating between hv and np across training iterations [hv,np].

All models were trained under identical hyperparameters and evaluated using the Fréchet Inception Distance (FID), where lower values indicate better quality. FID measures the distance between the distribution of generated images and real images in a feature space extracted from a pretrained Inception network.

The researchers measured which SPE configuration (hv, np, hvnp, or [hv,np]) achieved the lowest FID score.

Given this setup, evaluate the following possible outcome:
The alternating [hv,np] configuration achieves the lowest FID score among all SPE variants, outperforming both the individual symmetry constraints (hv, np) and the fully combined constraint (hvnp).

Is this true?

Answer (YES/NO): NO